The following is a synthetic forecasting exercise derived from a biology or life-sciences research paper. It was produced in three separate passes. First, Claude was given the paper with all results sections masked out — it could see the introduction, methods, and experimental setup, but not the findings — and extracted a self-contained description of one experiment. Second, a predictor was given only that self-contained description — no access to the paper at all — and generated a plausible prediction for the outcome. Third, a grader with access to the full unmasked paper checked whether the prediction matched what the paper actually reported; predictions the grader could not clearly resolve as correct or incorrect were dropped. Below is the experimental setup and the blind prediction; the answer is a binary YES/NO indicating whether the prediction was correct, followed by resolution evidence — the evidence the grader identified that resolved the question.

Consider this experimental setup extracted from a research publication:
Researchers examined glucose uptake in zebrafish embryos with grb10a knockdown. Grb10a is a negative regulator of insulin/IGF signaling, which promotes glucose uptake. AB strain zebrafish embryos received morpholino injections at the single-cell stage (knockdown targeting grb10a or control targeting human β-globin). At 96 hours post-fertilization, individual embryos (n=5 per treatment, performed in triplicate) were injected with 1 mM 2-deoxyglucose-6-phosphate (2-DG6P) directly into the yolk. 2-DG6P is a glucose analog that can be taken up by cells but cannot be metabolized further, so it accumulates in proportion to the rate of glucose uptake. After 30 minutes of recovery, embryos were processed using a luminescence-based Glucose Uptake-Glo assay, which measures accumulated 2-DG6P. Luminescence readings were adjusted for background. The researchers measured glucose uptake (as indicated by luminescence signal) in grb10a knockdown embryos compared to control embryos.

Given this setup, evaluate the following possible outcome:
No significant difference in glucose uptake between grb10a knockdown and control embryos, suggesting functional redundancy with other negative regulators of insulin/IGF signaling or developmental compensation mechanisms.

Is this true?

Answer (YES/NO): NO